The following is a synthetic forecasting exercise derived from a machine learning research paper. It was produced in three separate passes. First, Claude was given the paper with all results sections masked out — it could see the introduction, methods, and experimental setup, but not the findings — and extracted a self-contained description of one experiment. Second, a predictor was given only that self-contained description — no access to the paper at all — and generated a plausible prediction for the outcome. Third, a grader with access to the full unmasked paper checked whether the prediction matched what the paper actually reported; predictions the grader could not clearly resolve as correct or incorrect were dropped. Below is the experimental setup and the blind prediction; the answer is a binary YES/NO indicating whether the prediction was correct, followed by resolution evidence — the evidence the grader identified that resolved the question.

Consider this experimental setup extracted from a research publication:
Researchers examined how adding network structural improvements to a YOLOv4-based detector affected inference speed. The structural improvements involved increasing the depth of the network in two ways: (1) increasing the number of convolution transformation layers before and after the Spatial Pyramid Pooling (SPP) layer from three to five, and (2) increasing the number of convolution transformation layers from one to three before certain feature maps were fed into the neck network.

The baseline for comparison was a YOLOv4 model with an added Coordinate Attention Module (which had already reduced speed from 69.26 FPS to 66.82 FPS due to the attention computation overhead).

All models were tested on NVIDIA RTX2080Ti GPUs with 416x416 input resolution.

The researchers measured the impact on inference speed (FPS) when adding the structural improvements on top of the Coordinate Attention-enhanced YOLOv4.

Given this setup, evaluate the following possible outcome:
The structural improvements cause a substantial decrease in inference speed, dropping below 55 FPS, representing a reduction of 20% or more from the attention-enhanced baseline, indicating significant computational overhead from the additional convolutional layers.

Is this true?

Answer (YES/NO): NO